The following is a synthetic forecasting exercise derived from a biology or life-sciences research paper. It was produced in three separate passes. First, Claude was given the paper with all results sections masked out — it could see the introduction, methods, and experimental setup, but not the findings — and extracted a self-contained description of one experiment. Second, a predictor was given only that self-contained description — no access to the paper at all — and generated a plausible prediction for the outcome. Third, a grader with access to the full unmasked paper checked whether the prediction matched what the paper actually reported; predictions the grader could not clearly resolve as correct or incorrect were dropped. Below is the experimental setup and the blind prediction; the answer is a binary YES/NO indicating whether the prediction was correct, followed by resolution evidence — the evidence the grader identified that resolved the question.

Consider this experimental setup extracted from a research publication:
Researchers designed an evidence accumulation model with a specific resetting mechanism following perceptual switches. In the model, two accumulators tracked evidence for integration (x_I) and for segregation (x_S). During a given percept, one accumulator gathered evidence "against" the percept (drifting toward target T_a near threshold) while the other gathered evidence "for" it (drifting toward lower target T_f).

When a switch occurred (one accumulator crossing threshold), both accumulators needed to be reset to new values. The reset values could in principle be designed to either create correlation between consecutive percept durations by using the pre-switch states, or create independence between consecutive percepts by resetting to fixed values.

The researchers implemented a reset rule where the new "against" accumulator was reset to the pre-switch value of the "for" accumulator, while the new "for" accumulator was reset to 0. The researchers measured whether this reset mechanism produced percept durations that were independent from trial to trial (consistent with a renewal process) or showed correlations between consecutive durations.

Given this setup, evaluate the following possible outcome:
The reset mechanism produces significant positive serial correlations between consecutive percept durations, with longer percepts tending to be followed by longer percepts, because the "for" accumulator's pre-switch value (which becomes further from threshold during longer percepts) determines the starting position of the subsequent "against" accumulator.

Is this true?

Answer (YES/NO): NO